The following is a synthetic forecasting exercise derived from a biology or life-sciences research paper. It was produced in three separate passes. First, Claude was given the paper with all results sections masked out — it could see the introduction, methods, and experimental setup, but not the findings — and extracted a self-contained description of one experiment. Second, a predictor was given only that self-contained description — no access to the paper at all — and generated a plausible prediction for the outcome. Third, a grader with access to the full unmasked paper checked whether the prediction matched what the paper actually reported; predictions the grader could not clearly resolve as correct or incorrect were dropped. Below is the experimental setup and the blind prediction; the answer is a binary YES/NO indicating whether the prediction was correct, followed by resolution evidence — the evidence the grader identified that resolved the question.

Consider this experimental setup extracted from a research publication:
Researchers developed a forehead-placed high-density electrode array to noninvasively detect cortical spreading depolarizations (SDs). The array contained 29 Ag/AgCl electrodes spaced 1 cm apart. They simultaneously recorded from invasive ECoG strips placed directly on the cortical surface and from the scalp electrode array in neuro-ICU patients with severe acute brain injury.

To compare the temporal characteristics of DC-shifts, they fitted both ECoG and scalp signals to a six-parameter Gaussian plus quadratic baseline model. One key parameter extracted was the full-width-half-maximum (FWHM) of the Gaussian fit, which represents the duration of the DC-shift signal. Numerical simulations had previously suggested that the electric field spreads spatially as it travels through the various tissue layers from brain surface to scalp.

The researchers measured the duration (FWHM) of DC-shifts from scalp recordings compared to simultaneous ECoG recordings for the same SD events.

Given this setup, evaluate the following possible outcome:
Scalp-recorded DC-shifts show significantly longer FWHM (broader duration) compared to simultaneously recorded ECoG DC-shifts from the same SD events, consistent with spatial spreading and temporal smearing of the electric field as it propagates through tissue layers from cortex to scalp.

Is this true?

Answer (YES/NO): YES